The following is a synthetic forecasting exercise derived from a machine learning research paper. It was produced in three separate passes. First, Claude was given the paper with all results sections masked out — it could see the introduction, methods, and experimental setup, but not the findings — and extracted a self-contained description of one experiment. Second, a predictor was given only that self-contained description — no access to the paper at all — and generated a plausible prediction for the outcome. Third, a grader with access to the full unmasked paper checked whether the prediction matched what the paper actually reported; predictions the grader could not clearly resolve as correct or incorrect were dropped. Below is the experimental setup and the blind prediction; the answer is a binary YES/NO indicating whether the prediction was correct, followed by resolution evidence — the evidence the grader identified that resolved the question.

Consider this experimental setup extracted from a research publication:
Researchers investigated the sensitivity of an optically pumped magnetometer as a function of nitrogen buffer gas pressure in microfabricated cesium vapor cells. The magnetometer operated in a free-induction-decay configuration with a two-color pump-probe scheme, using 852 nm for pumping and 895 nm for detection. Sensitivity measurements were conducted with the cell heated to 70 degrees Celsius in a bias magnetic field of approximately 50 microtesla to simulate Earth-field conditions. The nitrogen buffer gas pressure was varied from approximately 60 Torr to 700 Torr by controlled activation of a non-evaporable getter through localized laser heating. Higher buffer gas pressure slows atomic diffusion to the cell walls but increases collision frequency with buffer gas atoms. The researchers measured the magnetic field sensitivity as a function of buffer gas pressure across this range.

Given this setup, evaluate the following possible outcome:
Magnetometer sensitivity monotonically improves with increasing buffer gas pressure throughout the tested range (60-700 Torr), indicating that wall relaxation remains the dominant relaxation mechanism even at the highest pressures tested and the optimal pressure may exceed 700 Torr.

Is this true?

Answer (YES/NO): NO